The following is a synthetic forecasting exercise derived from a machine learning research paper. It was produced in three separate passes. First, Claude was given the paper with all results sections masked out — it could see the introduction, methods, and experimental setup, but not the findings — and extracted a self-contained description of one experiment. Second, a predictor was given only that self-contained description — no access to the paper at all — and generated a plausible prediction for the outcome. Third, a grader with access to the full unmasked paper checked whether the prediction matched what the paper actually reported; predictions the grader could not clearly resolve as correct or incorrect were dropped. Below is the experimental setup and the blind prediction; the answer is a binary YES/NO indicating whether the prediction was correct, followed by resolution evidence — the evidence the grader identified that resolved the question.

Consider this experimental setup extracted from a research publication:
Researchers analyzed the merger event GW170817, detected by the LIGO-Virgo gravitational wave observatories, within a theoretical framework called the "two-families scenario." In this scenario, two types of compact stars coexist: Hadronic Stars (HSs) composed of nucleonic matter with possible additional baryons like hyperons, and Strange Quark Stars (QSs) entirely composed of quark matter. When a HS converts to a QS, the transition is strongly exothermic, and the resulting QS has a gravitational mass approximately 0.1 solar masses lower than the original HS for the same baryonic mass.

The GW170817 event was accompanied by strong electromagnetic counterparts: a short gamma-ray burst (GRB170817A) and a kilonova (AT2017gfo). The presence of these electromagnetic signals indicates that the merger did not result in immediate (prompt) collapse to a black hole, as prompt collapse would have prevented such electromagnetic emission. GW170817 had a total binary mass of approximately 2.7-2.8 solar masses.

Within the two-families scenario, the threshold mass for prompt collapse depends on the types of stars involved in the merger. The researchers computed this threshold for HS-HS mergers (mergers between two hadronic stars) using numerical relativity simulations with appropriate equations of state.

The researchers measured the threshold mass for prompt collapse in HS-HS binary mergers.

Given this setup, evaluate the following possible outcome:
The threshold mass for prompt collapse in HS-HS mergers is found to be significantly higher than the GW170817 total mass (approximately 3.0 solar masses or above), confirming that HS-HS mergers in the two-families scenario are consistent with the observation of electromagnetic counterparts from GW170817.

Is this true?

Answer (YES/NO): NO